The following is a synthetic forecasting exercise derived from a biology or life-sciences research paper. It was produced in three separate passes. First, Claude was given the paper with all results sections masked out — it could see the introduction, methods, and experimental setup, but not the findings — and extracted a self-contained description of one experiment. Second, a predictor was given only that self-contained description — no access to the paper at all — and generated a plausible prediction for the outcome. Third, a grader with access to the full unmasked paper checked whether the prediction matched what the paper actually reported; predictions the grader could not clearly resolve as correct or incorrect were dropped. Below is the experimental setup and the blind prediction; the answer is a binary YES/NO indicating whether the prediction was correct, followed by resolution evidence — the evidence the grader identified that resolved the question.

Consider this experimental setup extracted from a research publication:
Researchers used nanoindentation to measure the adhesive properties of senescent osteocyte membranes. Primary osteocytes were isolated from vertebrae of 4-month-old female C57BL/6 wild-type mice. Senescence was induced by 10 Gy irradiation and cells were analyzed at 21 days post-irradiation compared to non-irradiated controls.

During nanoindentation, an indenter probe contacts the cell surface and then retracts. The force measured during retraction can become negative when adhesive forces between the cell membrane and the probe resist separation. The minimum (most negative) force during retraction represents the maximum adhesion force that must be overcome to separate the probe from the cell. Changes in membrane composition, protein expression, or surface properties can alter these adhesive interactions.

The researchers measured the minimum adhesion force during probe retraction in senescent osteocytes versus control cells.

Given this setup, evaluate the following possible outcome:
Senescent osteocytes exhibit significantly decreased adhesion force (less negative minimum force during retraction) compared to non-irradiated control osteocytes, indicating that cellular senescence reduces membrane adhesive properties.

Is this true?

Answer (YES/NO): NO